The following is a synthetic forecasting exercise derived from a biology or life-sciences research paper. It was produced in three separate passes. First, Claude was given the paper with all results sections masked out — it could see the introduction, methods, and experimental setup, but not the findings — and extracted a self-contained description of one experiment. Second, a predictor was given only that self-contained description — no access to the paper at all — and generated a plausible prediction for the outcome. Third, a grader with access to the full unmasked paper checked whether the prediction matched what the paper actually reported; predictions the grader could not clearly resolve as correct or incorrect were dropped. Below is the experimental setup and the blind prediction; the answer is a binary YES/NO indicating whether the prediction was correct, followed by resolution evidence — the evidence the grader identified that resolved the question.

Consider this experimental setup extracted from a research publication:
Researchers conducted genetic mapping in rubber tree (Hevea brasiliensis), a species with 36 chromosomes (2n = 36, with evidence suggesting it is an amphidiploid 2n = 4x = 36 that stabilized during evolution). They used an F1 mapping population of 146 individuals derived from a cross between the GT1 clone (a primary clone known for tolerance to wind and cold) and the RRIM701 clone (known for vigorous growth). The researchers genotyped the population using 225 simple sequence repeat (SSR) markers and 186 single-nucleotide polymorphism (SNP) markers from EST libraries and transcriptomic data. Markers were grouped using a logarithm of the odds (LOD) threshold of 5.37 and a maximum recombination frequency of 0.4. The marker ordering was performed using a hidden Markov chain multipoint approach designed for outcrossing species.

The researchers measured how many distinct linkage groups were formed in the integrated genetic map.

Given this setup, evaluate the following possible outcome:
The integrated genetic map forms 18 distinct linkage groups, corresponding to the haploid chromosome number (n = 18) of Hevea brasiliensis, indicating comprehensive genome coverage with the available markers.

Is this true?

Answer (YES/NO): YES